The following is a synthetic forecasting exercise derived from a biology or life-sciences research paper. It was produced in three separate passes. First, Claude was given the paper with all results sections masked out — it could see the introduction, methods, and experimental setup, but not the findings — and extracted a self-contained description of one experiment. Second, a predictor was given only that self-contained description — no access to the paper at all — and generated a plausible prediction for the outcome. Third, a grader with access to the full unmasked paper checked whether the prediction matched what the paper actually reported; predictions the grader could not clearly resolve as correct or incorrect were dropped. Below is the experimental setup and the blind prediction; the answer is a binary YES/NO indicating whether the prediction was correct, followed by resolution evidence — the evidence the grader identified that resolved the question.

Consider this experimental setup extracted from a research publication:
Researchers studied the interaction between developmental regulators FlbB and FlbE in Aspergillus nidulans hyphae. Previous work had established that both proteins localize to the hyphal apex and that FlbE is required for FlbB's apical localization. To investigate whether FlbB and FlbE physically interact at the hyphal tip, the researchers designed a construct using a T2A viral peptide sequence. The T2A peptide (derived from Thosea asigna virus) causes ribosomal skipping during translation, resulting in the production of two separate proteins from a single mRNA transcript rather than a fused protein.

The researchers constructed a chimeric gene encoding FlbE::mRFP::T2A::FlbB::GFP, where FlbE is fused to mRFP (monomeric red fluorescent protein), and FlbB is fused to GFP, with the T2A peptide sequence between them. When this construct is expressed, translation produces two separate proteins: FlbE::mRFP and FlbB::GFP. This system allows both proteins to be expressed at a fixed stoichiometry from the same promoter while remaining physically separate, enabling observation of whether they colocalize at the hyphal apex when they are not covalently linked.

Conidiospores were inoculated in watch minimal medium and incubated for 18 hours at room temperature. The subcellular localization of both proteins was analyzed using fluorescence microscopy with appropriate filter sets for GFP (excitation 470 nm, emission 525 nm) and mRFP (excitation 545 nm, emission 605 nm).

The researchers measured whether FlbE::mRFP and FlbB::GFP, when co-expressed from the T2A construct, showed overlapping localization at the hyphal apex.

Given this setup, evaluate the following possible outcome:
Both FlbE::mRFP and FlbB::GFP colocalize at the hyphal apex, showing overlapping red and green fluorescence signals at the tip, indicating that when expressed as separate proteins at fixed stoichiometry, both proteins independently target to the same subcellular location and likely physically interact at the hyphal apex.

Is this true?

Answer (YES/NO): NO